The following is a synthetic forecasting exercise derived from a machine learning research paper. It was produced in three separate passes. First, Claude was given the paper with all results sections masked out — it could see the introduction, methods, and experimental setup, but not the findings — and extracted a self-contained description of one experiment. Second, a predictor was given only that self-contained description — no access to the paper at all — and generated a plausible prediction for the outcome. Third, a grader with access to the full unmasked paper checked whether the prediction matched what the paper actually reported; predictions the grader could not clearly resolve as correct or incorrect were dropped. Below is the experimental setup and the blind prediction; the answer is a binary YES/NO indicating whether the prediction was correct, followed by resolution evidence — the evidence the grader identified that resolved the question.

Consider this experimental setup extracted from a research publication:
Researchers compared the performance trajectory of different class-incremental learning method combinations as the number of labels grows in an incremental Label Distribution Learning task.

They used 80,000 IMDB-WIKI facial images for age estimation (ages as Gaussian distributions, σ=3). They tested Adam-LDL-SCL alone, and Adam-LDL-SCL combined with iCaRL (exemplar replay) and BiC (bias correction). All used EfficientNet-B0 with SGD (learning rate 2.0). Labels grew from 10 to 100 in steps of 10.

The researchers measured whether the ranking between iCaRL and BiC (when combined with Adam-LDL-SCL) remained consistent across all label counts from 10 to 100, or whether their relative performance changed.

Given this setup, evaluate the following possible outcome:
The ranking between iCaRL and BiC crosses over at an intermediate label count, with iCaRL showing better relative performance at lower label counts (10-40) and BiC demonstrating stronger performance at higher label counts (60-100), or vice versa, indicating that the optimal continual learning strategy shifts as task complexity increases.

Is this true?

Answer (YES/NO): NO